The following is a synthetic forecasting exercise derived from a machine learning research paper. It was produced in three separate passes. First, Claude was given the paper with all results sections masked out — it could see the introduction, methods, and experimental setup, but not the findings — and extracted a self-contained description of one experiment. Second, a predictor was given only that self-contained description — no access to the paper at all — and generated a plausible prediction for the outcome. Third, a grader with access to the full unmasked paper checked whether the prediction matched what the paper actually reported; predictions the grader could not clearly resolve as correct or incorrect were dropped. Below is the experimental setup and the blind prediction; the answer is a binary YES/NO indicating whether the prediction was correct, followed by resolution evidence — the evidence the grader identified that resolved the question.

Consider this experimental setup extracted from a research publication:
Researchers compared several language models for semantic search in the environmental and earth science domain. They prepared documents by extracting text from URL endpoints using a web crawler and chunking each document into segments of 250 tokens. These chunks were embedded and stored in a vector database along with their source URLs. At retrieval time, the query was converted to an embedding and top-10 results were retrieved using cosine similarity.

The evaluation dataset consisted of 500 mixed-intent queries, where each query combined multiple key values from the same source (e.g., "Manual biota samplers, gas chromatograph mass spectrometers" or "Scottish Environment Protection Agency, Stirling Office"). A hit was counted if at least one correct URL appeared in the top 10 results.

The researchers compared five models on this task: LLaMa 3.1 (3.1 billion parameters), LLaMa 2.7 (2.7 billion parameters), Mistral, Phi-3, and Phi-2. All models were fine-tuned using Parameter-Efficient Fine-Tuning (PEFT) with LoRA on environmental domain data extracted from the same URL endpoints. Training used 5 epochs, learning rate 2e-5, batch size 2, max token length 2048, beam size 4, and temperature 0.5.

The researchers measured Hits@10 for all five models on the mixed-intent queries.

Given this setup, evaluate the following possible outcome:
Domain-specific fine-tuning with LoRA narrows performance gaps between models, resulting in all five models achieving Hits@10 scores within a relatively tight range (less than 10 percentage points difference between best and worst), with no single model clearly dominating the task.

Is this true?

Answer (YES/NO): NO